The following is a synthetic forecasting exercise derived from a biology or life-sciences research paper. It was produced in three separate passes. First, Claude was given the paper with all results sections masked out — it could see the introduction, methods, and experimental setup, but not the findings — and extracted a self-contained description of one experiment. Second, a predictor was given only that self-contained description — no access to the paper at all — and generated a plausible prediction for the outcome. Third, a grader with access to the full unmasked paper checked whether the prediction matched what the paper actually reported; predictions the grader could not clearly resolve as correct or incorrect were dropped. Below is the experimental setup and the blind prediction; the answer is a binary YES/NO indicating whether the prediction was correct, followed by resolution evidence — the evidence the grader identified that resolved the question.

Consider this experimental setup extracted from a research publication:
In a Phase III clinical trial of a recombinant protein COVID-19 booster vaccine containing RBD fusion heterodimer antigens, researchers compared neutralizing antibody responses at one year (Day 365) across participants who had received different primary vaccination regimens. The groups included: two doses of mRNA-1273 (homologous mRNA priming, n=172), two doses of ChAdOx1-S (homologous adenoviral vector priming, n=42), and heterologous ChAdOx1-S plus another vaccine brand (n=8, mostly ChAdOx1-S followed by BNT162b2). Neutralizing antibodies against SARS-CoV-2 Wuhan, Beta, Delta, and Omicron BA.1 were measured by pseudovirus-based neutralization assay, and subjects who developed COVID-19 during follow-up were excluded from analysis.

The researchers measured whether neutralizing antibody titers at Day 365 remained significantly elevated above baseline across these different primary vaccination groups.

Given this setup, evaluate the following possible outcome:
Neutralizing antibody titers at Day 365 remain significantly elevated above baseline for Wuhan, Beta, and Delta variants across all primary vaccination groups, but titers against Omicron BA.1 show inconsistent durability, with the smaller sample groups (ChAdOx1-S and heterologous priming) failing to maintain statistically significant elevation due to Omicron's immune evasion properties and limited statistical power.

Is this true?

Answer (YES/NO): NO